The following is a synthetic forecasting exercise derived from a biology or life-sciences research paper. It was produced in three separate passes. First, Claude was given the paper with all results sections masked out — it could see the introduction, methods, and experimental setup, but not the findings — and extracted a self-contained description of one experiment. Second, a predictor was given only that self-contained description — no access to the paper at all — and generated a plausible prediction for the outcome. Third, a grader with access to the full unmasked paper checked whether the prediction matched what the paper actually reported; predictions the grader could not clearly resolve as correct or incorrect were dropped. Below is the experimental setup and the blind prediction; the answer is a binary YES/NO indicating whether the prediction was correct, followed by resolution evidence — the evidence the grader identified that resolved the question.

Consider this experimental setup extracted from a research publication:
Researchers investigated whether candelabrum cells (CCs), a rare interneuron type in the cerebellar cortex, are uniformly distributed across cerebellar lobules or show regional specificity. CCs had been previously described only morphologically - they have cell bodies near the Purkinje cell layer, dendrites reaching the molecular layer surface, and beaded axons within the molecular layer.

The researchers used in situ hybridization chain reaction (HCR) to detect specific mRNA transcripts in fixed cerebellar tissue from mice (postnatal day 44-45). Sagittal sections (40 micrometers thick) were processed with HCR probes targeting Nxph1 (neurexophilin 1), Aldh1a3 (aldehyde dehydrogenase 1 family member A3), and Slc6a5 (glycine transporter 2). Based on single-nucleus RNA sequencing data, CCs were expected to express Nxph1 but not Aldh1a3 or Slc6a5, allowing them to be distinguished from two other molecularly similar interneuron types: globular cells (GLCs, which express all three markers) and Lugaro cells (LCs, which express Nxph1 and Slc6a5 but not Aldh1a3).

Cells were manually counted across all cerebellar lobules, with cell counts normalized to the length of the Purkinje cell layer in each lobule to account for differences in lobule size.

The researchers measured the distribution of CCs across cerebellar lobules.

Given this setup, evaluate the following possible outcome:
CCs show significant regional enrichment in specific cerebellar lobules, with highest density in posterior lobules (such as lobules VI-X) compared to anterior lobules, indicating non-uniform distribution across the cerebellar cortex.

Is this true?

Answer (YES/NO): NO